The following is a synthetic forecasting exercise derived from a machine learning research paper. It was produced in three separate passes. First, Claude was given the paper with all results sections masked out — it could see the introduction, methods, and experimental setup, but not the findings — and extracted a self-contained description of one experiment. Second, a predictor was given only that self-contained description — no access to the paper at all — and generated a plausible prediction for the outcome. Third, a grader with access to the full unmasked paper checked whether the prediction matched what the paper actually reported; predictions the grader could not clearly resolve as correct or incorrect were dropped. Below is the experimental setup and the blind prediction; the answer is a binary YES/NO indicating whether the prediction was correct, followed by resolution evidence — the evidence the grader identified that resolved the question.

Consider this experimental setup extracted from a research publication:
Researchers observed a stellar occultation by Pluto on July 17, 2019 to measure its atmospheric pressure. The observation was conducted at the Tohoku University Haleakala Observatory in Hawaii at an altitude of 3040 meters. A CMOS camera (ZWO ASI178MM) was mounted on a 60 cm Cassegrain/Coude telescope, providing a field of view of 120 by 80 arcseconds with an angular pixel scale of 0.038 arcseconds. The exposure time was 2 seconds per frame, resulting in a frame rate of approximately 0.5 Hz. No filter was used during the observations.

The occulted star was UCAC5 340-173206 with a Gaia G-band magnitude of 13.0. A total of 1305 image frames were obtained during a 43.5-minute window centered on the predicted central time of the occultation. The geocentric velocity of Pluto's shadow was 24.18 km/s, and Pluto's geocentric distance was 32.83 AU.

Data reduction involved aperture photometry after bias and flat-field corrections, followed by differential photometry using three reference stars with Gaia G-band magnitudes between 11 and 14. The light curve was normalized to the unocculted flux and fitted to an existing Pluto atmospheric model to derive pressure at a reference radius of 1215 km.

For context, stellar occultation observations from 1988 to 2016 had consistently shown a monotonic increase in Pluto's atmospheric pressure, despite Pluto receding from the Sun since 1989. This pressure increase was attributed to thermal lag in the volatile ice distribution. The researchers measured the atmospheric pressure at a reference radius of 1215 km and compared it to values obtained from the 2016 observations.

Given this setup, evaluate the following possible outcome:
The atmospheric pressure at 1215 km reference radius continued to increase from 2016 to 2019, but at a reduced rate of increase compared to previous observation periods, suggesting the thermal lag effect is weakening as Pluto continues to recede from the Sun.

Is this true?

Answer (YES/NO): NO